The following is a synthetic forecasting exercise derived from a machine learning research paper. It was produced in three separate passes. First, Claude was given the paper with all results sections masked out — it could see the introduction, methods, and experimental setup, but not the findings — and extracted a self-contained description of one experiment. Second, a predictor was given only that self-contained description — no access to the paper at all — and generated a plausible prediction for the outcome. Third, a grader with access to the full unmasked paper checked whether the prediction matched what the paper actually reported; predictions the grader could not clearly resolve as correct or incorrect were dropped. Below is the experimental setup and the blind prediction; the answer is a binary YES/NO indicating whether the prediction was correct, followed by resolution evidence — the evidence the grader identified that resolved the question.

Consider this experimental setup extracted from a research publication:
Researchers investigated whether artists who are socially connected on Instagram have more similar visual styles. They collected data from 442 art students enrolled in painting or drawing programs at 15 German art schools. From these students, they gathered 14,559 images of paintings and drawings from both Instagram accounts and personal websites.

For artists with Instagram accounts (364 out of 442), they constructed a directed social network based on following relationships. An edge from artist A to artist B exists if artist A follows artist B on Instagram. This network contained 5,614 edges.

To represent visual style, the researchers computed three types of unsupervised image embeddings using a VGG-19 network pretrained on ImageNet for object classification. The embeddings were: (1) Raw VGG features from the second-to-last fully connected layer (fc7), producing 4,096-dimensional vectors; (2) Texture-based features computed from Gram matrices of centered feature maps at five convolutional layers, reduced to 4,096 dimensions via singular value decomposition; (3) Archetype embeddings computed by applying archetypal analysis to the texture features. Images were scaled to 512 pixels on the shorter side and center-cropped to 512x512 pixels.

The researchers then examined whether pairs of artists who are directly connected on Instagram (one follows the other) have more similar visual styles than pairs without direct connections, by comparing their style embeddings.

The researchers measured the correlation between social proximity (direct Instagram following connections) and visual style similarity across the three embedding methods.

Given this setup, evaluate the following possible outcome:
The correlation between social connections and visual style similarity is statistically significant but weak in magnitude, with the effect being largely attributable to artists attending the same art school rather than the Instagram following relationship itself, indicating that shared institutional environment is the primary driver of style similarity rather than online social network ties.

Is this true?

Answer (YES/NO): NO